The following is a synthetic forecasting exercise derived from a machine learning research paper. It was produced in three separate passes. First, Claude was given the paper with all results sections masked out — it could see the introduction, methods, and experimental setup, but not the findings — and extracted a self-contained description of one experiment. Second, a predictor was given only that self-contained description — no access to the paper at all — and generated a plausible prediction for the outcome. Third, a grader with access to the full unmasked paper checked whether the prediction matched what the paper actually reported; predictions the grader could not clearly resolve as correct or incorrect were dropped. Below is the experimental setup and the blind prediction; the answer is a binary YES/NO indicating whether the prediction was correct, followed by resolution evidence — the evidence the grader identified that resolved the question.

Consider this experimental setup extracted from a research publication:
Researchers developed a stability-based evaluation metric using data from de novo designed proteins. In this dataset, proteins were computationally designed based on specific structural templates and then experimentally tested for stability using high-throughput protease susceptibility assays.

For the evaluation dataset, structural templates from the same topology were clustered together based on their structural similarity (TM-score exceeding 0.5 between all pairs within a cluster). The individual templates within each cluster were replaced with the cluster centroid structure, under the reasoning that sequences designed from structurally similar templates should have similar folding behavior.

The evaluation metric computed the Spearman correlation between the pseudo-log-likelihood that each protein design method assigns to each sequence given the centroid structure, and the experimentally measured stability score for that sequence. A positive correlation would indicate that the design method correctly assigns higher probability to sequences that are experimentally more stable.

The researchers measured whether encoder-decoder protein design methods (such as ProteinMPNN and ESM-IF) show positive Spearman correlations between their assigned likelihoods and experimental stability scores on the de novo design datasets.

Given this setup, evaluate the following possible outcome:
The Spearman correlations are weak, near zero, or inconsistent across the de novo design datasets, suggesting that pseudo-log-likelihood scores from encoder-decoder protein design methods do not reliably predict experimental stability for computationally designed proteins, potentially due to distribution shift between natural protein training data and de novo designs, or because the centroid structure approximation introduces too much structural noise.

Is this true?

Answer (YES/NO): NO